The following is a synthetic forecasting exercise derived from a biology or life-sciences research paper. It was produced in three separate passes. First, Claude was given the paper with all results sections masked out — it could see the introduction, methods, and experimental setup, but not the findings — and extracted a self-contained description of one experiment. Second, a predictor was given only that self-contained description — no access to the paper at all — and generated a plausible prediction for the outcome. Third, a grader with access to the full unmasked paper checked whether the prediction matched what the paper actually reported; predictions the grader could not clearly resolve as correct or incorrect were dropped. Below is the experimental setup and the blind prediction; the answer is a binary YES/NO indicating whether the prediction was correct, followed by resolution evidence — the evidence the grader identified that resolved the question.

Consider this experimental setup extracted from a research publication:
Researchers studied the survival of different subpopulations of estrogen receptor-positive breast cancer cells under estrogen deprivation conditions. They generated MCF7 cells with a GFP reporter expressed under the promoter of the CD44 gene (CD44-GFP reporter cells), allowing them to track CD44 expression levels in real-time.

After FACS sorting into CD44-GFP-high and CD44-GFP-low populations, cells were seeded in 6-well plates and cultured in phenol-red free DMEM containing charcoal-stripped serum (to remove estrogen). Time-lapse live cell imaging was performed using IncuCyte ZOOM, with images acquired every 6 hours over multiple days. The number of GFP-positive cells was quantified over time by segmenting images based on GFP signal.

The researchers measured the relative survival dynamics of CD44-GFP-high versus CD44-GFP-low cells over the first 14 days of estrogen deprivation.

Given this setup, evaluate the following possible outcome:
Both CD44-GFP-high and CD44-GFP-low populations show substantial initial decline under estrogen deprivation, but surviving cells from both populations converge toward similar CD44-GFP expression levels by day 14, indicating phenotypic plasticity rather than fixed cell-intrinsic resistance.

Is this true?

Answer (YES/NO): NO